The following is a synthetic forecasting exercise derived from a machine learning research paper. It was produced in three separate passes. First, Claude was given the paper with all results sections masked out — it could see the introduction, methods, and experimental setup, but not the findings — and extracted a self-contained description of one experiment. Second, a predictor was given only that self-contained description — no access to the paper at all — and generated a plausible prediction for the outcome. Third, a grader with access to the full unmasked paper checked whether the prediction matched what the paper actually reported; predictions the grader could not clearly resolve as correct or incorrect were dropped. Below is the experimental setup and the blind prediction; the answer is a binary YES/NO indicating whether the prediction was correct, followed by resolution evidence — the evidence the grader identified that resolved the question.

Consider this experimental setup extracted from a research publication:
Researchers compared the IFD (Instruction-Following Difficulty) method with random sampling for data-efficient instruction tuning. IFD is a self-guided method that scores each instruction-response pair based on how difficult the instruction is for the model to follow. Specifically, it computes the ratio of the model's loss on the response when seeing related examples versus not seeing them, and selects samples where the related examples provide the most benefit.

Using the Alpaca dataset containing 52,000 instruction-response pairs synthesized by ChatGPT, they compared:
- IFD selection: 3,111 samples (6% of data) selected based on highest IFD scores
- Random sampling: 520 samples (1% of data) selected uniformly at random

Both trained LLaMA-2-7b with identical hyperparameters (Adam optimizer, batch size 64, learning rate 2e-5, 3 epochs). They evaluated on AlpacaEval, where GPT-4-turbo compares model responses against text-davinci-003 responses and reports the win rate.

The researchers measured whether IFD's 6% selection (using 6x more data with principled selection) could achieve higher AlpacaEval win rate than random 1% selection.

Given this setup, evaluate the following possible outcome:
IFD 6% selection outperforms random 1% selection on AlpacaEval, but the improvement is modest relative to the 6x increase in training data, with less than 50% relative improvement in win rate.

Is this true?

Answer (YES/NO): YES